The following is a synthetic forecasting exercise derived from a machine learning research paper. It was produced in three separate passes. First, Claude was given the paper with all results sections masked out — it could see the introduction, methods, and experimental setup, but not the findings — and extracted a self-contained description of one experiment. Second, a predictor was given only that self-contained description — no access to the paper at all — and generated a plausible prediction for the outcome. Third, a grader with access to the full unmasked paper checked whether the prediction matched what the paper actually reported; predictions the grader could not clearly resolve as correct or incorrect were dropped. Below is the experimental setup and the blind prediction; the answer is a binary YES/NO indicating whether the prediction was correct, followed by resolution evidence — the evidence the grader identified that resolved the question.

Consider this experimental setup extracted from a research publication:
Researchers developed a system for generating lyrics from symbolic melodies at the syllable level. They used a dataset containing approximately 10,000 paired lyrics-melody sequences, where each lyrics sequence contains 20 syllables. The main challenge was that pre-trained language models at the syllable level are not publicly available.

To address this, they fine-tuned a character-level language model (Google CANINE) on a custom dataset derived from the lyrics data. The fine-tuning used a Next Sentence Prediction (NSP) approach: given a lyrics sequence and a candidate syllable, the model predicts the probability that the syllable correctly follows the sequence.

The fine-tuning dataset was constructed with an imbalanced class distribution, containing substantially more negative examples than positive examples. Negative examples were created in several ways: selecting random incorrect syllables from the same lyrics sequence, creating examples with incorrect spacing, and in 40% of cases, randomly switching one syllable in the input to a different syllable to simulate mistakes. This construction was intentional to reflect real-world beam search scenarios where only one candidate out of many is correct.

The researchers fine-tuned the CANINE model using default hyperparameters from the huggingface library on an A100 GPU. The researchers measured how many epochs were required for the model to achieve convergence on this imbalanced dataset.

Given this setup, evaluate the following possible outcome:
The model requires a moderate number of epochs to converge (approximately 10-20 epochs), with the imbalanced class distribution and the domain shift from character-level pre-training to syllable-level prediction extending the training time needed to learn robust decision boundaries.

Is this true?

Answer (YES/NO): NO